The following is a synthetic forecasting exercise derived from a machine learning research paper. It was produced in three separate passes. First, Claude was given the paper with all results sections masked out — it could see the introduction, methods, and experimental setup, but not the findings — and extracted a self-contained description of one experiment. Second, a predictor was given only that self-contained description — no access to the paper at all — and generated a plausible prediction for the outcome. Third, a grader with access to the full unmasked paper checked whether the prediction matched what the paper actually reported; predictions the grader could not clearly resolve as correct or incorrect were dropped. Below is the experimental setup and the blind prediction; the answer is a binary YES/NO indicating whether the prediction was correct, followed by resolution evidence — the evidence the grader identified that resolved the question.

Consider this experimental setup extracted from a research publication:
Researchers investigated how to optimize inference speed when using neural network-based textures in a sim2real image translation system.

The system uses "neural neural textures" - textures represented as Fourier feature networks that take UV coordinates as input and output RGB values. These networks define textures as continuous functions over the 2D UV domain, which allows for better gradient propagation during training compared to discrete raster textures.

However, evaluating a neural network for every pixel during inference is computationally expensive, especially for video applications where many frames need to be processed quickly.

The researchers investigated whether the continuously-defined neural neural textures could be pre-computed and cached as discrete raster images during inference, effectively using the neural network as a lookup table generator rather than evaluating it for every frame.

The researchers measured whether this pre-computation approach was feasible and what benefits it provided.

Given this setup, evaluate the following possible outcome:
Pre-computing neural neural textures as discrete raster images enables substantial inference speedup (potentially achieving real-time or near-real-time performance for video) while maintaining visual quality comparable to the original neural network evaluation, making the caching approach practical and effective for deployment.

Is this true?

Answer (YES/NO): YES